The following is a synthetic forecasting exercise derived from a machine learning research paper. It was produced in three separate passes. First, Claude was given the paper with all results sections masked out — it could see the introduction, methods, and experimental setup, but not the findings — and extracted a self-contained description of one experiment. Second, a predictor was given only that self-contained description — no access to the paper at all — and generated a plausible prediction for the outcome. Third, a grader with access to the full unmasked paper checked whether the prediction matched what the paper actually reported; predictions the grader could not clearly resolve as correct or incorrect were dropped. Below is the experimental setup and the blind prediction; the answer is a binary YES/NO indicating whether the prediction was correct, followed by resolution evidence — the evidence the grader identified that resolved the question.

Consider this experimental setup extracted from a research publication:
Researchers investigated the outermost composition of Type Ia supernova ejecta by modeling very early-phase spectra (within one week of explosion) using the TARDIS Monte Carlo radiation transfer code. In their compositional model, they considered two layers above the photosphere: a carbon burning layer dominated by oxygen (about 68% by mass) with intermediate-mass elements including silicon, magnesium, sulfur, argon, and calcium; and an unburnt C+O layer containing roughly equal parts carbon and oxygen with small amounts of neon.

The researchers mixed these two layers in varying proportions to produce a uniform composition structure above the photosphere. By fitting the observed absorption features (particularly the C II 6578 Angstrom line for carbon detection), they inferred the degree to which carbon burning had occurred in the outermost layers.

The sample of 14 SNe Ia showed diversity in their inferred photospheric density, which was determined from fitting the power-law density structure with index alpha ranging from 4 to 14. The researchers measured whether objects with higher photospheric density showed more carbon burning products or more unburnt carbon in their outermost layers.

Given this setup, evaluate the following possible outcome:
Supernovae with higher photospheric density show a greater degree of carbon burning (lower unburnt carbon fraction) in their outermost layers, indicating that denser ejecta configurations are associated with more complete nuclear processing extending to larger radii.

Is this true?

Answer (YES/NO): YES